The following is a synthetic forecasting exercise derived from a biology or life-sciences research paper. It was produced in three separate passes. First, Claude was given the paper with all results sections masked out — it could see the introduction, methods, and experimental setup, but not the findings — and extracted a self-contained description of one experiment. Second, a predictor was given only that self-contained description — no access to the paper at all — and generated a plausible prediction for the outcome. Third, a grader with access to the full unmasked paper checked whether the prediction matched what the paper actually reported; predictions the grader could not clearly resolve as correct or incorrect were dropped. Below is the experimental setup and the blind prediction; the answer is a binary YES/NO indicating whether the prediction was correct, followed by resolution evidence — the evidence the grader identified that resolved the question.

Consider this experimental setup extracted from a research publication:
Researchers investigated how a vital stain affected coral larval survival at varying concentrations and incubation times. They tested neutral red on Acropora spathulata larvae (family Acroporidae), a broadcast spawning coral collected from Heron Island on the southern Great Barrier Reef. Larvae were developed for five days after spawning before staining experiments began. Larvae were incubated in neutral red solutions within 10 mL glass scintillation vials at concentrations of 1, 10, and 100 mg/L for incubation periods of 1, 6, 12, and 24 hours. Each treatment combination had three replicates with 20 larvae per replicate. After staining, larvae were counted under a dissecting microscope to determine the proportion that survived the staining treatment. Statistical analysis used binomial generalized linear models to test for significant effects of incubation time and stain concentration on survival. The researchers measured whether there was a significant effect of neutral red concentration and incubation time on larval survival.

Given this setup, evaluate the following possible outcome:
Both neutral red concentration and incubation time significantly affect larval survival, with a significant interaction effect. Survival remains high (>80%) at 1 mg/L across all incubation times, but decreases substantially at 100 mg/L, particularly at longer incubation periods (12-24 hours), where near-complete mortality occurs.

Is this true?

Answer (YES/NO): NO